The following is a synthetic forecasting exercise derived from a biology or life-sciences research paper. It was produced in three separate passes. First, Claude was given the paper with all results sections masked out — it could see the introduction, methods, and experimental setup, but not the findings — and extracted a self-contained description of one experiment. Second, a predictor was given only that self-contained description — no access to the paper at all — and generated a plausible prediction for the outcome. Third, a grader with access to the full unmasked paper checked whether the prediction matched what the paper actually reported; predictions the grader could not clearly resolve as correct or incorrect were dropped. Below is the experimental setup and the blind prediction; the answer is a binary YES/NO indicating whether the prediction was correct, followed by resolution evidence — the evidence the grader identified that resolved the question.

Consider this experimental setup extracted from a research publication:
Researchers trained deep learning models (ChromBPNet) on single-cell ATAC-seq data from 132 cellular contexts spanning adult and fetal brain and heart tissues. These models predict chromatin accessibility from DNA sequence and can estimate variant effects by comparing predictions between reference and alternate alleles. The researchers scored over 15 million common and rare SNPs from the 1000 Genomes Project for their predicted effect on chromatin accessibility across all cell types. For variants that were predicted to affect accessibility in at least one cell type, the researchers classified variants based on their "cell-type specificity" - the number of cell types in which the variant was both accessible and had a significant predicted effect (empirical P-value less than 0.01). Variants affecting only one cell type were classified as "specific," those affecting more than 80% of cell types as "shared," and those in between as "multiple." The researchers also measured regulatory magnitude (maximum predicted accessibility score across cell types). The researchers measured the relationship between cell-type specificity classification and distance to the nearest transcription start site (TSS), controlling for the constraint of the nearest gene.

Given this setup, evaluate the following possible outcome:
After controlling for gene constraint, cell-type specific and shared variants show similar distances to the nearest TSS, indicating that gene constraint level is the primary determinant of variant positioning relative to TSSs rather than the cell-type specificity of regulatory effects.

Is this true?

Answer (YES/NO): NO